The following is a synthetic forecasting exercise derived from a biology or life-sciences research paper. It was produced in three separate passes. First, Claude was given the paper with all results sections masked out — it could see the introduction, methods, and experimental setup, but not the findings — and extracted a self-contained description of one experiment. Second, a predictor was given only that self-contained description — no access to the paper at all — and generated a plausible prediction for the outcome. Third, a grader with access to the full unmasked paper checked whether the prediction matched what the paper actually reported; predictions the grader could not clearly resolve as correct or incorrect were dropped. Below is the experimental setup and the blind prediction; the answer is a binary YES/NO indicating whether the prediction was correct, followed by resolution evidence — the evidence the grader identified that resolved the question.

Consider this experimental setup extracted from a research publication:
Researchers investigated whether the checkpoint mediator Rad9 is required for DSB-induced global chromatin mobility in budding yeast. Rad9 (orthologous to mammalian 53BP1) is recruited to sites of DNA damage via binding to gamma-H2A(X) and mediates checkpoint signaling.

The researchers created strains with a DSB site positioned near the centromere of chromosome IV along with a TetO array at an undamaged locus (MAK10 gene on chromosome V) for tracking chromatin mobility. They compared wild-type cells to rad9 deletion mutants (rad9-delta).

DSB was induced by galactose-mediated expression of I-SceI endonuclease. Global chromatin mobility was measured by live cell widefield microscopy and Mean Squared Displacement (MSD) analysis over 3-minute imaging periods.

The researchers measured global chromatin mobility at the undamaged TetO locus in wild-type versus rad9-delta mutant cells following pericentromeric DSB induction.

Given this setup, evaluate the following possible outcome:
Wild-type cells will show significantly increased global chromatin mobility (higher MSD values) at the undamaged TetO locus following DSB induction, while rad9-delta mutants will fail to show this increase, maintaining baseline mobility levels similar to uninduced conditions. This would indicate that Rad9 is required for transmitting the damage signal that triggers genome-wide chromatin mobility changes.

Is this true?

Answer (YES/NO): NO